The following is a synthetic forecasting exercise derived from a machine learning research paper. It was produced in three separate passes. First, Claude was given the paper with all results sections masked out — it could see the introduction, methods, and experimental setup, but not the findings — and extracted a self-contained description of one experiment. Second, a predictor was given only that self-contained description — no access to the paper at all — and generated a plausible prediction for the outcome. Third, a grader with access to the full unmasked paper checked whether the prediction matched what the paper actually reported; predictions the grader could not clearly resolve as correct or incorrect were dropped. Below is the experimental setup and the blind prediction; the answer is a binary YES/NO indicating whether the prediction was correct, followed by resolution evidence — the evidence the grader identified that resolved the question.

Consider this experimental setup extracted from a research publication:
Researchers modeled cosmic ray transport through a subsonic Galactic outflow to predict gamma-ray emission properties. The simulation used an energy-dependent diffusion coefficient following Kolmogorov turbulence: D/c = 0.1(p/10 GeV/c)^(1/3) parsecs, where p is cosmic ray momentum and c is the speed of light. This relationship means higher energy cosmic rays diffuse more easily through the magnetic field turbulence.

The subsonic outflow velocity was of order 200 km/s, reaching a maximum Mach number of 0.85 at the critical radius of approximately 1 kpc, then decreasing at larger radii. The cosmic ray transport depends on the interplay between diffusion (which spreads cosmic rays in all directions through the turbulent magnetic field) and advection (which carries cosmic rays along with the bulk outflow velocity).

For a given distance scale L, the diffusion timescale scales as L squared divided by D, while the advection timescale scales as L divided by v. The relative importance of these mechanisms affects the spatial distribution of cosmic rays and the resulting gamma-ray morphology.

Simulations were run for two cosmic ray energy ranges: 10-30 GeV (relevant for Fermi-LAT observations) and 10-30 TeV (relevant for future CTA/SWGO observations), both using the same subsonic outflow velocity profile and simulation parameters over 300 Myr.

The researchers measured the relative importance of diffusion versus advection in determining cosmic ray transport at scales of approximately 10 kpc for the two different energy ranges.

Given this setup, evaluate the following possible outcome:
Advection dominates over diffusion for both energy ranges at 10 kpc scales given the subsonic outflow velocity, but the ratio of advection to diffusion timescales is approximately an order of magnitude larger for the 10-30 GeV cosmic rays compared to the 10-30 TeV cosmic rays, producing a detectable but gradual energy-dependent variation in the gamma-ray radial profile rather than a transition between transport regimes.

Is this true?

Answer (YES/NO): NO